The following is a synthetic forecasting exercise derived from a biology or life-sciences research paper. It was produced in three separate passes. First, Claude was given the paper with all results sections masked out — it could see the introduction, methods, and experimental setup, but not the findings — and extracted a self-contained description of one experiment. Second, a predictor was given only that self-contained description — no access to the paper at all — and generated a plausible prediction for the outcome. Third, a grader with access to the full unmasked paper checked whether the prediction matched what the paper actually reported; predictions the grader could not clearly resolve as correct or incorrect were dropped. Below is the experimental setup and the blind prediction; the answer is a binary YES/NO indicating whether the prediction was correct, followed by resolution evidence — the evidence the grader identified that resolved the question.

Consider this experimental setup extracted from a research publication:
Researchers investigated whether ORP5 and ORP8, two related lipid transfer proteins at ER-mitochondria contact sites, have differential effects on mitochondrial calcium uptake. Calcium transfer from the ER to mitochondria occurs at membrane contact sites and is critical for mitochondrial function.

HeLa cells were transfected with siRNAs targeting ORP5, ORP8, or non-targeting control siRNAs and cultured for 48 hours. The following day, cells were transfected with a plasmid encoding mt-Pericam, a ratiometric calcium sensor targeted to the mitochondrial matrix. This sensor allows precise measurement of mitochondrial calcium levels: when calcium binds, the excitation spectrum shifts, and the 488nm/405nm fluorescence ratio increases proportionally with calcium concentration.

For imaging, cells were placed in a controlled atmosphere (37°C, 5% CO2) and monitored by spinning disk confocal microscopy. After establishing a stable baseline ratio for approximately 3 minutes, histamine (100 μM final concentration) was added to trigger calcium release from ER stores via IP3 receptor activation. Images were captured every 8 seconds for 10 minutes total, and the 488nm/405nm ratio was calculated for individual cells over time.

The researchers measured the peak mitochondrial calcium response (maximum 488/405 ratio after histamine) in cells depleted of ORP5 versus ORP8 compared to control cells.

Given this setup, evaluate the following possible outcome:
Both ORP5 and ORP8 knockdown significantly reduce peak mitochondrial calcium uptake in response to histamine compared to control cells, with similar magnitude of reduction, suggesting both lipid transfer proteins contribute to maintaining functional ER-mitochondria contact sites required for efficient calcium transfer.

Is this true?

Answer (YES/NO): NO